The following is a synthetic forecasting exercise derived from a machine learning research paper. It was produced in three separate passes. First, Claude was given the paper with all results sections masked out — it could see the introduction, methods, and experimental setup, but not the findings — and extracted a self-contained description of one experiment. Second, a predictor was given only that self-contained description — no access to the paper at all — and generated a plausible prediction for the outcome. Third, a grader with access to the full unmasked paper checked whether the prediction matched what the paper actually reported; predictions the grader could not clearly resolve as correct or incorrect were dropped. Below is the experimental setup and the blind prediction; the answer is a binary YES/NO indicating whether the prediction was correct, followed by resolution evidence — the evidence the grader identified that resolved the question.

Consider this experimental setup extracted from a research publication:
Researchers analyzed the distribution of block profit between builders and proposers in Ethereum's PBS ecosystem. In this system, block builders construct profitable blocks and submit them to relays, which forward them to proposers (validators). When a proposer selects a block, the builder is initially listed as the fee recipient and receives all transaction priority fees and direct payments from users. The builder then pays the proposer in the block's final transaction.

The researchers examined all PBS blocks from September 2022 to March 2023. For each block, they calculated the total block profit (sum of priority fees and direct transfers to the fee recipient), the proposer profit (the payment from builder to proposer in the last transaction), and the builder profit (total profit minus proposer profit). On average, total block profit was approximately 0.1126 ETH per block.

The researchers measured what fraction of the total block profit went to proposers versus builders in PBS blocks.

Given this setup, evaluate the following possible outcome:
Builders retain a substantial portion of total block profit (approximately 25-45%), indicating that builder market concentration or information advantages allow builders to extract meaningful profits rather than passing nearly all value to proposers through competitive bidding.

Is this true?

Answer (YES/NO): NO